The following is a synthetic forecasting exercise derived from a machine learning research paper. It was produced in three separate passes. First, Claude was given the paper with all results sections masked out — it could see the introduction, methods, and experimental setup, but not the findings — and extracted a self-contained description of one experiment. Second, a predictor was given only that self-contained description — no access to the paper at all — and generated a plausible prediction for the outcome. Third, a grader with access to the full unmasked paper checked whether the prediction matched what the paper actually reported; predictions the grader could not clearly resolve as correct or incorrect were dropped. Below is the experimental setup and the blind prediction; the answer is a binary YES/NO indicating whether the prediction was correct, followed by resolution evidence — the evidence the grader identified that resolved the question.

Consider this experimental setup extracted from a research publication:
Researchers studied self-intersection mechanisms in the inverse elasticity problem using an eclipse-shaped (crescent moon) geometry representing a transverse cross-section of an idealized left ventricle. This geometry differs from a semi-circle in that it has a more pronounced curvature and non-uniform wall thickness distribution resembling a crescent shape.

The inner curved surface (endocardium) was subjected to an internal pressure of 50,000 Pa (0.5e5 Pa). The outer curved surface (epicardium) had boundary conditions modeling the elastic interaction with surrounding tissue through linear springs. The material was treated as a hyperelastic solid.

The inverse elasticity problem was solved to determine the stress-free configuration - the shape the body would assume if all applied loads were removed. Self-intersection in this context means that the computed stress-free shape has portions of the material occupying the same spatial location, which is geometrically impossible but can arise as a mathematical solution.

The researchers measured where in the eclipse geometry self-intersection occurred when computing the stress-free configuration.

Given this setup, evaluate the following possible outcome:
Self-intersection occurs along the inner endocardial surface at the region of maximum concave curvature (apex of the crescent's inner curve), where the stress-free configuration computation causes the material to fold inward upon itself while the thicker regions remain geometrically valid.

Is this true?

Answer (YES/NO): NO